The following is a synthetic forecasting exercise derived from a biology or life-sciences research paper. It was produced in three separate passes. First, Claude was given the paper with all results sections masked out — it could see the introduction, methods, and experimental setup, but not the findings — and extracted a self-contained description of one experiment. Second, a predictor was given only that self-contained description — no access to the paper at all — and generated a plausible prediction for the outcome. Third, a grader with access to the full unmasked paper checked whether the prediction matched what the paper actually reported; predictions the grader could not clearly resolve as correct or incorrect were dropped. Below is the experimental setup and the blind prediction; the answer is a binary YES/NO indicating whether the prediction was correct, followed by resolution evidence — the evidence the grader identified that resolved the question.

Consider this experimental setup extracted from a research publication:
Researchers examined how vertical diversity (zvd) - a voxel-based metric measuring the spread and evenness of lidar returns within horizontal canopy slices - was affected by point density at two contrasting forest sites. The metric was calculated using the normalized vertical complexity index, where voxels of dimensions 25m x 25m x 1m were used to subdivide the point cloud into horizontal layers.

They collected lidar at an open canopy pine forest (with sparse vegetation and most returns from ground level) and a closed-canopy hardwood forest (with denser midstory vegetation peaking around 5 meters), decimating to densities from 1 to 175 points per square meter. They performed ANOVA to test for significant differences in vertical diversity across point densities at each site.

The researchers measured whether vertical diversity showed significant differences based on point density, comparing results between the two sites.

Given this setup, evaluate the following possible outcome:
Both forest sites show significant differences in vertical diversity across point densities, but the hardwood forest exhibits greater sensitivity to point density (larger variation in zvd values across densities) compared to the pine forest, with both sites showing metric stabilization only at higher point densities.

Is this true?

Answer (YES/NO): NO